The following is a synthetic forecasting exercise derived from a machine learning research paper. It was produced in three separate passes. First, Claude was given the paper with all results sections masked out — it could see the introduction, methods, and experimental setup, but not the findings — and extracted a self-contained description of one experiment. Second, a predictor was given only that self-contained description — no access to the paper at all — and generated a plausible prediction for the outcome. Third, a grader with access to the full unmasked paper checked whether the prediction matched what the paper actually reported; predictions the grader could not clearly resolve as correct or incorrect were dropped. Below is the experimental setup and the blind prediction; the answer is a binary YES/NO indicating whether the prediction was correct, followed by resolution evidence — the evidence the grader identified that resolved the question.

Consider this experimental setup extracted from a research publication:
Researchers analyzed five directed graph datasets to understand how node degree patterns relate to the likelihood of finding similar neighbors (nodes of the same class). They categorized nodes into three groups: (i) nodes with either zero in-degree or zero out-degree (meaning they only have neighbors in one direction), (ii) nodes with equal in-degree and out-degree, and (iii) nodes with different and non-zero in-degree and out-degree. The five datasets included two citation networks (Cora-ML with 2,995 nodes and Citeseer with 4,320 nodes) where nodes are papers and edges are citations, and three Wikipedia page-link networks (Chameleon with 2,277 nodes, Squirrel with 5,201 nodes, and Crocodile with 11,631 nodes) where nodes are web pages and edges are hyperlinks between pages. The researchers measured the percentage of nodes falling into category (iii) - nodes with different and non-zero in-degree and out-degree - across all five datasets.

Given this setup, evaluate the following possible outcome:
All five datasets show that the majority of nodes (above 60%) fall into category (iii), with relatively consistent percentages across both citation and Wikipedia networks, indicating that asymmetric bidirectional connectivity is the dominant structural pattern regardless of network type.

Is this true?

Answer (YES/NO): NO